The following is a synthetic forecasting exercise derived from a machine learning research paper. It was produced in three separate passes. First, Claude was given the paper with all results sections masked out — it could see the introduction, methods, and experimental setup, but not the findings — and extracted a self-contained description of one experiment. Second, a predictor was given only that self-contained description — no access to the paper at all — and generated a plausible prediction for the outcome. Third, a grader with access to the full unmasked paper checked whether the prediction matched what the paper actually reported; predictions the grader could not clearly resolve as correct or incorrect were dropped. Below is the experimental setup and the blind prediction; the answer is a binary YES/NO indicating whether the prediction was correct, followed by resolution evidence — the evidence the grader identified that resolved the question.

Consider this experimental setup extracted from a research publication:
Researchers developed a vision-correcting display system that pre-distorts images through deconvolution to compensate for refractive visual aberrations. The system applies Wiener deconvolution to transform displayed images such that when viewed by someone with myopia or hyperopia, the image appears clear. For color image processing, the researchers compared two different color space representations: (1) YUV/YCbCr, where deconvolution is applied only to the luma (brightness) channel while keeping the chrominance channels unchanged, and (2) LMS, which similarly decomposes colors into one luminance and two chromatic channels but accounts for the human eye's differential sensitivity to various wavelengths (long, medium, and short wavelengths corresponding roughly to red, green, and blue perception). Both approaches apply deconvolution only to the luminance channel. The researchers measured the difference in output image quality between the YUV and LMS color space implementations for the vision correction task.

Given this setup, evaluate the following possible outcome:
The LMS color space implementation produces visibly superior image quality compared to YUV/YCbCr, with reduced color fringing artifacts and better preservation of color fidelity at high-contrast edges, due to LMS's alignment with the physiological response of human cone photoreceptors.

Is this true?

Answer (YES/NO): NO